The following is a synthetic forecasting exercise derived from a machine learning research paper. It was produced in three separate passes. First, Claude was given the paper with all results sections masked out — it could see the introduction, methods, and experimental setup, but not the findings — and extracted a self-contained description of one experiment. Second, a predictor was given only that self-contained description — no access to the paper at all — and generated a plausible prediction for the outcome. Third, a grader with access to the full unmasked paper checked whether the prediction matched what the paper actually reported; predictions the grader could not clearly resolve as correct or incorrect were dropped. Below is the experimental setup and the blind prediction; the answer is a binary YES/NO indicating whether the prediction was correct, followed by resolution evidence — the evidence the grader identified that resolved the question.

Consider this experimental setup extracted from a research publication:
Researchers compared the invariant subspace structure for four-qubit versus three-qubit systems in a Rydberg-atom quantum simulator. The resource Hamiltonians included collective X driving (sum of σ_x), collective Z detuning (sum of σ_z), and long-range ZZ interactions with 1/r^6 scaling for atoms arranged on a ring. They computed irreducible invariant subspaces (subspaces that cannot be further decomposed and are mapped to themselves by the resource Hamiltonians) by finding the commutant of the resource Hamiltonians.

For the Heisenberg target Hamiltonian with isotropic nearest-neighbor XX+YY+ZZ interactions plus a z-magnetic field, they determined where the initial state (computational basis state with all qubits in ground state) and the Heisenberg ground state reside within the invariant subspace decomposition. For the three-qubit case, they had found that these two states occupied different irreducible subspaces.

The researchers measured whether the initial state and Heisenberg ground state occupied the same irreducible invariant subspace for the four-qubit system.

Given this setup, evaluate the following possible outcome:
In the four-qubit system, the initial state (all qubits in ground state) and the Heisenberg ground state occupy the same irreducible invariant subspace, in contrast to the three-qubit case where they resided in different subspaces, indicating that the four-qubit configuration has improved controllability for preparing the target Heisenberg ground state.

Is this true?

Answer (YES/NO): YES